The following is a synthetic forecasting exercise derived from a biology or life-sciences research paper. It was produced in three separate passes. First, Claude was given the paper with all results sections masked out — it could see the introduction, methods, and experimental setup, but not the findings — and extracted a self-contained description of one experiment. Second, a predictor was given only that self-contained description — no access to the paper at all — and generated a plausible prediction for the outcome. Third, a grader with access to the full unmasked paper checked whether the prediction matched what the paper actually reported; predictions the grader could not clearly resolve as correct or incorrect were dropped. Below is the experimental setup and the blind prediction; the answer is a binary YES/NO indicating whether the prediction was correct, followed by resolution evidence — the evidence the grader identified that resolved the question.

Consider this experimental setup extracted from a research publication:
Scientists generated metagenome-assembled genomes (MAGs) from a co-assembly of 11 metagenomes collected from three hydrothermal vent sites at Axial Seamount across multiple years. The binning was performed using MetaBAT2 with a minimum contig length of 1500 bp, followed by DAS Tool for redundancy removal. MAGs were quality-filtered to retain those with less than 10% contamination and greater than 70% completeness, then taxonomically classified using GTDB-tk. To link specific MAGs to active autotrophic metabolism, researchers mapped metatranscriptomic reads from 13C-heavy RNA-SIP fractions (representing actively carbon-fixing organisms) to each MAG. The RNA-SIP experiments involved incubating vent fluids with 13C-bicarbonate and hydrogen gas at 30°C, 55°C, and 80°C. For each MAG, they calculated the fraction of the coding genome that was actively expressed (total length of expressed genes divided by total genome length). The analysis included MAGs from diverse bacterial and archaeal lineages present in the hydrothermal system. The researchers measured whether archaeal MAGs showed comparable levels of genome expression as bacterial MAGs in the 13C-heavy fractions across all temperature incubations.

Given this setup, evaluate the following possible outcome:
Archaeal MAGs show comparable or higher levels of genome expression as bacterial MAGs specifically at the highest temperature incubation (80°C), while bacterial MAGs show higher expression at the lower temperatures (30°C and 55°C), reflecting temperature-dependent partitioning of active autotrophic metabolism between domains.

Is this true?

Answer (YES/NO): NO